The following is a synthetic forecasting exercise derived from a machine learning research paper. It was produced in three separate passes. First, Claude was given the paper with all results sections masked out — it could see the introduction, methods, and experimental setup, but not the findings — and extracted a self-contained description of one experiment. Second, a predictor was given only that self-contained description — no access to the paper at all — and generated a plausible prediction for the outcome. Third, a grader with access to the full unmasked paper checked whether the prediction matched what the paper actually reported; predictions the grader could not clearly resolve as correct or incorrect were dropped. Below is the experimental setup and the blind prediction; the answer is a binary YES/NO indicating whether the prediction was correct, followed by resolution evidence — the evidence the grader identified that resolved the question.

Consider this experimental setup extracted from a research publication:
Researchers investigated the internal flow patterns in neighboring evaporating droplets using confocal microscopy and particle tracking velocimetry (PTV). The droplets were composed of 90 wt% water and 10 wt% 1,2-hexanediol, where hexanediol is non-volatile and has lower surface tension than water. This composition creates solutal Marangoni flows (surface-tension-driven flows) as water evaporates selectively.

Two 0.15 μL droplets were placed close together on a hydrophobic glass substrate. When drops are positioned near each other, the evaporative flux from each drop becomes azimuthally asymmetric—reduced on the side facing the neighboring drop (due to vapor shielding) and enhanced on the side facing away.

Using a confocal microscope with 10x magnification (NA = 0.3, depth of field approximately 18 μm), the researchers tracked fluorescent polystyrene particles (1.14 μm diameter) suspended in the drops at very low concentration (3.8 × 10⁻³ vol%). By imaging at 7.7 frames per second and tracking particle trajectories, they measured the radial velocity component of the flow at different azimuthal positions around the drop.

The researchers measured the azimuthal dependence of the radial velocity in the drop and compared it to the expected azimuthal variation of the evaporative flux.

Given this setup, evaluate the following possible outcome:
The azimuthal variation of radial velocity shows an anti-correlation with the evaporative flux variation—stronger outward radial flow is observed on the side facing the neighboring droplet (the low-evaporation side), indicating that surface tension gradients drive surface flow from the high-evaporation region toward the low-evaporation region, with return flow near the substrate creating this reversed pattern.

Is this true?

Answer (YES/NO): NO